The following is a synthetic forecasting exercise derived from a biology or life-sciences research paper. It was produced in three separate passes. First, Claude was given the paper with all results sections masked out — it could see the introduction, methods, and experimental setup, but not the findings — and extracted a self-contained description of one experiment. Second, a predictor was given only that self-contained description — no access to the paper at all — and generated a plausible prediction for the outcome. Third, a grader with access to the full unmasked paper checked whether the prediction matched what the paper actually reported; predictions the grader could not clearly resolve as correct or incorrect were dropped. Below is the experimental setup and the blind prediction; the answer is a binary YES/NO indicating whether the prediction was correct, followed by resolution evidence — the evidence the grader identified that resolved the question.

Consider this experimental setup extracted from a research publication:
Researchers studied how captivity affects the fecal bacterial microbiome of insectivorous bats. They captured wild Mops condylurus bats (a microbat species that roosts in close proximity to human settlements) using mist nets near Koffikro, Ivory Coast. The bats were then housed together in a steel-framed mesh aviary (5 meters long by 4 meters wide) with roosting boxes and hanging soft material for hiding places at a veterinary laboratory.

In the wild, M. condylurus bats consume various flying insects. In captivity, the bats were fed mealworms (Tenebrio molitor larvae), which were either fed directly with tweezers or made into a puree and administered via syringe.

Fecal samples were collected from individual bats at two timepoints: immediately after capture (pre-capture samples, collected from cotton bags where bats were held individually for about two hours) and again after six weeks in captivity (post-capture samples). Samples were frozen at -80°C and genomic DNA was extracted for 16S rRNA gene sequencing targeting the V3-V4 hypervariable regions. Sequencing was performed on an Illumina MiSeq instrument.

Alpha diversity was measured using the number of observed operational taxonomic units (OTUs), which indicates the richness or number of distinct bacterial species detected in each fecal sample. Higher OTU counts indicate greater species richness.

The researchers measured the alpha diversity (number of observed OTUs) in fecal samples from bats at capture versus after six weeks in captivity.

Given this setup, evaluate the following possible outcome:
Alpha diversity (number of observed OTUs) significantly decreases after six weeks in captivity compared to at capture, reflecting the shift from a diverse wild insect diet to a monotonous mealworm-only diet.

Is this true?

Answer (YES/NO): NO